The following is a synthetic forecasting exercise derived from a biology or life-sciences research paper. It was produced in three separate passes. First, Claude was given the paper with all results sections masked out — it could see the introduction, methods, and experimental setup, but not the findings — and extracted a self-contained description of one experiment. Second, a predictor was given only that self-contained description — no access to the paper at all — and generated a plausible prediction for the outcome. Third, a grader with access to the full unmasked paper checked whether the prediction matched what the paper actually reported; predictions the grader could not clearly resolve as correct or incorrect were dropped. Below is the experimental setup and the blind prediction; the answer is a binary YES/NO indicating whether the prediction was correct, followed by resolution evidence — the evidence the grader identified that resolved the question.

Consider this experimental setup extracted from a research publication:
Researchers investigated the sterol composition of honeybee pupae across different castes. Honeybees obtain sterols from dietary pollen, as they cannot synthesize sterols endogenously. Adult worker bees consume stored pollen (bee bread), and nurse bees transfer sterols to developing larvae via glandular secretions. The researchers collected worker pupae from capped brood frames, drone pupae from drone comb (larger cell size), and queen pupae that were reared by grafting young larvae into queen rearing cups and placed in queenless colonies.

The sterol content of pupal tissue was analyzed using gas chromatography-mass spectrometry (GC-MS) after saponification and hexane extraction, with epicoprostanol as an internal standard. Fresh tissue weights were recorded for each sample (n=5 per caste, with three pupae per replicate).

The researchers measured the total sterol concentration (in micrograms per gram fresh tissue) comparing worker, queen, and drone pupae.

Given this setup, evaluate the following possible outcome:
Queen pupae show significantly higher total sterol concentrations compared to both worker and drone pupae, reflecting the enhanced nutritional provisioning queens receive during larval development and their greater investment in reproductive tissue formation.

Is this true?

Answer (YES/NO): NO